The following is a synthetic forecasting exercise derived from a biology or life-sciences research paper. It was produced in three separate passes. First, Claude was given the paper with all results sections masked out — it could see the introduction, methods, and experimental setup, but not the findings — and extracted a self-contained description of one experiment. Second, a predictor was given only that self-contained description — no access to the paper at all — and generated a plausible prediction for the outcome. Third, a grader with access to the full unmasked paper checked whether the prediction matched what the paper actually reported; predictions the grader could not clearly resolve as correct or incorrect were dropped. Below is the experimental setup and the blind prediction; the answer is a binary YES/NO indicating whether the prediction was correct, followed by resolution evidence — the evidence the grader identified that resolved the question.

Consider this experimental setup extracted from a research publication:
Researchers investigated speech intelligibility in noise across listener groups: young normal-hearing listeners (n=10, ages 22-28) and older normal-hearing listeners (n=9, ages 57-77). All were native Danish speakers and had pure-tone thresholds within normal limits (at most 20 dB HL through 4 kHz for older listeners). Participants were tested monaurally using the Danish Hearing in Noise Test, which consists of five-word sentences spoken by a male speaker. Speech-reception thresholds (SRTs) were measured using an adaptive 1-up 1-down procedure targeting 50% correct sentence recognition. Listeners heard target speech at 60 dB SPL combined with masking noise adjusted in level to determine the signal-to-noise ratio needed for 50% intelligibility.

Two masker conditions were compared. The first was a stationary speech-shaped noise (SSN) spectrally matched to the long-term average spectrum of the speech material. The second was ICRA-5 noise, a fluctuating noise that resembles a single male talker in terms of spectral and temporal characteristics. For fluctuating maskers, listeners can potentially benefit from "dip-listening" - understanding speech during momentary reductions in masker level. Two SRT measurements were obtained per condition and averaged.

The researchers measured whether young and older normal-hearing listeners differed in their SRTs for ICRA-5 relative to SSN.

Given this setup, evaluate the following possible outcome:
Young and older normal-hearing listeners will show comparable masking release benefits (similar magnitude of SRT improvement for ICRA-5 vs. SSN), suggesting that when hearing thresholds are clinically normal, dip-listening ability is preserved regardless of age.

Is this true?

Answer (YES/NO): NO